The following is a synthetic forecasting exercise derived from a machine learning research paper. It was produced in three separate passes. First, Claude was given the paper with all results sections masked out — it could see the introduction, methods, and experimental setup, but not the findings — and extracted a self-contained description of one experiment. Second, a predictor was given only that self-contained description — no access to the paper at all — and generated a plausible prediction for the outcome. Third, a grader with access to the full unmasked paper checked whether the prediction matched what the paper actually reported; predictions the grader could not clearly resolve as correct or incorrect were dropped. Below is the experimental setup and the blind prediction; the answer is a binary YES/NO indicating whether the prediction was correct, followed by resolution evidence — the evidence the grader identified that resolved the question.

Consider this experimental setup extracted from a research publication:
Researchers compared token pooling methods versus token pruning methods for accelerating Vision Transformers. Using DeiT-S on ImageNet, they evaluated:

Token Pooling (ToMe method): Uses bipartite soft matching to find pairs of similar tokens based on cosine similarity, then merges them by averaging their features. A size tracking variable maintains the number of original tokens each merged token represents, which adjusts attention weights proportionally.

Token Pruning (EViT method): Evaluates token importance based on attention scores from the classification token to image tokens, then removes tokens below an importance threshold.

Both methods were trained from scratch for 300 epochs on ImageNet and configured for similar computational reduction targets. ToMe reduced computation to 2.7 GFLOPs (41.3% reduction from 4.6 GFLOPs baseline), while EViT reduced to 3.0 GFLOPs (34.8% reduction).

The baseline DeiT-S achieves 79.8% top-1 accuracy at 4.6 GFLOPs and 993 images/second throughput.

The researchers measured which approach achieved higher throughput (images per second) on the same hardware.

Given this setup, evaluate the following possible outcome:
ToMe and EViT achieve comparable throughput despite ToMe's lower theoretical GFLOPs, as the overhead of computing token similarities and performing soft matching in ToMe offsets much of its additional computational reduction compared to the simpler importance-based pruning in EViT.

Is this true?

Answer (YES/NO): NO